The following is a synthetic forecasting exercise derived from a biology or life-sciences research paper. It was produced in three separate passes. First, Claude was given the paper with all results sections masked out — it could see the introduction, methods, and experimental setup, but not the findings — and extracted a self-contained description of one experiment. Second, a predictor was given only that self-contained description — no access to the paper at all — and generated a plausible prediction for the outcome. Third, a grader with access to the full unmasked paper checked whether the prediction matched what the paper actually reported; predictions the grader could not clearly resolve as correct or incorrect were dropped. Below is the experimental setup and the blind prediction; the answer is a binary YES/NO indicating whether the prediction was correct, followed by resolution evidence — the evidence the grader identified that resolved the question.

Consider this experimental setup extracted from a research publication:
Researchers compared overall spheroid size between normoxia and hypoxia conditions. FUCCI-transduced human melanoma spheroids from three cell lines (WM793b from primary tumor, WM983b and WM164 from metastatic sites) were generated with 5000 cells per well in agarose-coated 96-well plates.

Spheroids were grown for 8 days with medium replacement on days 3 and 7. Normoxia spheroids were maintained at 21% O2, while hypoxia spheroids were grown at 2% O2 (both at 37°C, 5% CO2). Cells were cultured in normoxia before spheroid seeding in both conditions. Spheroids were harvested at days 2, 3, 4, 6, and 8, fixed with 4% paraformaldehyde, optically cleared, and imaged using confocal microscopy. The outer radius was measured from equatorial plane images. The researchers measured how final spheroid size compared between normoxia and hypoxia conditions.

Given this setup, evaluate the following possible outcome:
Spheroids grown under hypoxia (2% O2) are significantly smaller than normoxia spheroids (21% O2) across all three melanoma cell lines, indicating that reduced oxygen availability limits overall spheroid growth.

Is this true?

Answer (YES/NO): YES